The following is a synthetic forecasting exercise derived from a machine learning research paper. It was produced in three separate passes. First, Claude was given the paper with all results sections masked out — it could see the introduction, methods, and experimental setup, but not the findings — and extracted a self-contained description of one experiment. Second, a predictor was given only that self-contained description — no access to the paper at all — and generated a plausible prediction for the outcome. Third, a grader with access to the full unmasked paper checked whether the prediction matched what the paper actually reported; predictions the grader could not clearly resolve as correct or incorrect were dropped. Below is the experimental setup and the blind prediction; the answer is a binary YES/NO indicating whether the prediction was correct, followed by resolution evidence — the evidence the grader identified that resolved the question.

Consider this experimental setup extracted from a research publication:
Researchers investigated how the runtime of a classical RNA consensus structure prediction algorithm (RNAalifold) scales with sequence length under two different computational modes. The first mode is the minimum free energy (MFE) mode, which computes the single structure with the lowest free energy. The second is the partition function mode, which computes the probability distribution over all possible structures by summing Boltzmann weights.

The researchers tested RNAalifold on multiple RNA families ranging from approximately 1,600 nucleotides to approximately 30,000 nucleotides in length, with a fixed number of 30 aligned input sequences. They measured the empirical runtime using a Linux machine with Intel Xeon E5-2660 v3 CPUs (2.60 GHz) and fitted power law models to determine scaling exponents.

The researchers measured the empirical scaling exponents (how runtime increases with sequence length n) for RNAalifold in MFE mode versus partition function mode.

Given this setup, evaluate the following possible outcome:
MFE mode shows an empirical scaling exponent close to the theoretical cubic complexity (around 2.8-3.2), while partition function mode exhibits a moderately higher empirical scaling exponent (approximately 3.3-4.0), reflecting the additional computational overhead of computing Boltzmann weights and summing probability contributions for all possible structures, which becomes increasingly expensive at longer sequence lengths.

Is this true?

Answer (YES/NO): NO